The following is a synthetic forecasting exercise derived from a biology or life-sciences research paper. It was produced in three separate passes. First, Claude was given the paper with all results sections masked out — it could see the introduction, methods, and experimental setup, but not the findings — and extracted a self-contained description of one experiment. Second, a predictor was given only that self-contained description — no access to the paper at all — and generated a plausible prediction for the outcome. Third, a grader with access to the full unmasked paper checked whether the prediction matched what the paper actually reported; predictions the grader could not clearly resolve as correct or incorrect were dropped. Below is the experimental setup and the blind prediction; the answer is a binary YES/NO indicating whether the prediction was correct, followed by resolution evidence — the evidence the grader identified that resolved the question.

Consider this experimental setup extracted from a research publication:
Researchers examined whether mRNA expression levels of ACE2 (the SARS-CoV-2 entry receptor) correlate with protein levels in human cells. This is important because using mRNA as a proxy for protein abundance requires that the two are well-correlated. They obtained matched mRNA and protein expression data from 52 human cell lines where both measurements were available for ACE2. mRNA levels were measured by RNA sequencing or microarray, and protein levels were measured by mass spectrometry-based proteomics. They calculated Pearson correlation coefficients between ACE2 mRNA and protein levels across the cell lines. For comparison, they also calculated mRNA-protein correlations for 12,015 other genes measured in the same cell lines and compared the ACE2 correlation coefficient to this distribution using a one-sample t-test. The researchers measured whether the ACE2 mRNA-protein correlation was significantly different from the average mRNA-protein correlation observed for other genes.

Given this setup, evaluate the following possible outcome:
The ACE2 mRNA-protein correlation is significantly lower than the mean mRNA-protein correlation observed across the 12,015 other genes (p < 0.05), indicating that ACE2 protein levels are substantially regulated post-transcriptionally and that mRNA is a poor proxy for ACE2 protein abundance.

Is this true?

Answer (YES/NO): NO